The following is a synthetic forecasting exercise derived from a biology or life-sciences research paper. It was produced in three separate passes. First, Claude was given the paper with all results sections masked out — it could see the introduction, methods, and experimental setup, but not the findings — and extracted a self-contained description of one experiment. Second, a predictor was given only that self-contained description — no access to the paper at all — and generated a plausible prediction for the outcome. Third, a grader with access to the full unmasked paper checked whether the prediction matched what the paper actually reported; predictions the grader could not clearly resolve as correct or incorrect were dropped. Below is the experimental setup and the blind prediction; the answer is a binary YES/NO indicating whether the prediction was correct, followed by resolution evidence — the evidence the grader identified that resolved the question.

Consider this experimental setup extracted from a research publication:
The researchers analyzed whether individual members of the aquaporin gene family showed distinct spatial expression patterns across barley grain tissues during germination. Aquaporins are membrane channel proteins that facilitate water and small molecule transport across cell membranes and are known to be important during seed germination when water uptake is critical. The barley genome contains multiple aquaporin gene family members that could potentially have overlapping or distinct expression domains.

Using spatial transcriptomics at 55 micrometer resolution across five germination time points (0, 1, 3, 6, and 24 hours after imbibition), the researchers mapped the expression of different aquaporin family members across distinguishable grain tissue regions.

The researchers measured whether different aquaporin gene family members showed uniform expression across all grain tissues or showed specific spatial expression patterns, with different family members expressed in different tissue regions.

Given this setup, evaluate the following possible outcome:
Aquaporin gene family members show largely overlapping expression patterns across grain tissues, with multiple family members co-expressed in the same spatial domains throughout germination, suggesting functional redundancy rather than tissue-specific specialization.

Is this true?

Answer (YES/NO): NO